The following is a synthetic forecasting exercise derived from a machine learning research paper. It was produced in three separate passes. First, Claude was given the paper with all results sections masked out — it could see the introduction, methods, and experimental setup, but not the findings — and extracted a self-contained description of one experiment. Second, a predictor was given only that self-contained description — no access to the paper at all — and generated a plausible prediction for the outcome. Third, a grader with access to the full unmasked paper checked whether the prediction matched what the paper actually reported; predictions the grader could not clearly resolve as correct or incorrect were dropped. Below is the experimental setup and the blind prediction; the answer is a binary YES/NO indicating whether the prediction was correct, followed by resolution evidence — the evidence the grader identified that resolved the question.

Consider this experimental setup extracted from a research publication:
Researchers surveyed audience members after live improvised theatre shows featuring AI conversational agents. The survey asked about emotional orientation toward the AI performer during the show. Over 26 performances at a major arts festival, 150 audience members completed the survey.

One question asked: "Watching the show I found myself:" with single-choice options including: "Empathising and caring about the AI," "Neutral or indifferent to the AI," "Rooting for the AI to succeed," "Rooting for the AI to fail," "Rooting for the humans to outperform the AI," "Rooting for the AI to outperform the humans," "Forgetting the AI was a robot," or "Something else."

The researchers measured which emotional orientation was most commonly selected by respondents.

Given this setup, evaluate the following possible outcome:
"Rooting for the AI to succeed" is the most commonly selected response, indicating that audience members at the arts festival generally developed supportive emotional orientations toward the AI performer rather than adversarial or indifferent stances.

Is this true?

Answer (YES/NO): YES